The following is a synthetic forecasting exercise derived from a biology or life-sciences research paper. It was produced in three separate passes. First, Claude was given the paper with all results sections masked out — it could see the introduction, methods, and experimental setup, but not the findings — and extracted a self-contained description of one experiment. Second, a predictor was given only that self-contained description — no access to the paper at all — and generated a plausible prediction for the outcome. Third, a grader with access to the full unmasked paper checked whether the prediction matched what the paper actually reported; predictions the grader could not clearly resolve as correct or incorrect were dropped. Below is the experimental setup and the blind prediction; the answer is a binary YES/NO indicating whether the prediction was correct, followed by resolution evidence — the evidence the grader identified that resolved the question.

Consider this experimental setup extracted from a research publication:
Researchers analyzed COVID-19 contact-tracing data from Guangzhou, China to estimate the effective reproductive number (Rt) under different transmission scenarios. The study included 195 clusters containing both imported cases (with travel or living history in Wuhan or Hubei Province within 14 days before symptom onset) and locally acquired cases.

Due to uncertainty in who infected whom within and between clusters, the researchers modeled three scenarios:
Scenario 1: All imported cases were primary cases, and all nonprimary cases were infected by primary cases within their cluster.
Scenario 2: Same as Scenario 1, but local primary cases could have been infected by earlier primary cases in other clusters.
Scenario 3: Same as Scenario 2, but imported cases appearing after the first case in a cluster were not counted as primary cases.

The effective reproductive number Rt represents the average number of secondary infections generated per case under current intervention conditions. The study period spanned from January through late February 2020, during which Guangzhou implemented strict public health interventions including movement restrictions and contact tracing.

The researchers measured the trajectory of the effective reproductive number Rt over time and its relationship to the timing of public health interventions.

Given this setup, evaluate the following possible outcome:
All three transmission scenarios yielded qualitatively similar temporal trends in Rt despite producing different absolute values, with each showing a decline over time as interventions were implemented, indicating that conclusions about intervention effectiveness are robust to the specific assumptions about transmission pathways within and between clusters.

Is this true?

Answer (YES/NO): YES